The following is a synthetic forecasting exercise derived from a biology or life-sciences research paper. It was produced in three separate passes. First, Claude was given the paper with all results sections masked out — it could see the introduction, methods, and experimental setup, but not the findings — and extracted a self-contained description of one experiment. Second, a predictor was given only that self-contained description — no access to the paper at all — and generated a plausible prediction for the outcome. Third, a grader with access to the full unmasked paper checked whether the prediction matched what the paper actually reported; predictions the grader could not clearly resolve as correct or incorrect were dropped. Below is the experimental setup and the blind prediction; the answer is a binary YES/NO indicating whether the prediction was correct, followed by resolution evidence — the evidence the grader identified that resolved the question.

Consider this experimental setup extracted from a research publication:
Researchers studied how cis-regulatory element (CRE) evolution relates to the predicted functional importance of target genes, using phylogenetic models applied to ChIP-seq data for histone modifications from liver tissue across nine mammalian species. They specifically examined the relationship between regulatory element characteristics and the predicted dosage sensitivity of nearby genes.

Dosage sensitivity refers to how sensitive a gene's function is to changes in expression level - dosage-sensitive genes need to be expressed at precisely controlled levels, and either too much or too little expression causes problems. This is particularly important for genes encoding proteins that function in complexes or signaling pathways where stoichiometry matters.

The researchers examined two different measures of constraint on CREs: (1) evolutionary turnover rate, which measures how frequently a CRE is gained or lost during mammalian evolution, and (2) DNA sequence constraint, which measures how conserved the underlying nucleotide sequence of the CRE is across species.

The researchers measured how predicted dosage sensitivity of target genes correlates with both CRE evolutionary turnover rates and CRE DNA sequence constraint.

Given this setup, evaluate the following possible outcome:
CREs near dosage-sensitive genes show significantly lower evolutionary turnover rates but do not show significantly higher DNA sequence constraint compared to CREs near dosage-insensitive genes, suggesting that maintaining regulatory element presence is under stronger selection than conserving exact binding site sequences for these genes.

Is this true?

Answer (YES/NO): NO